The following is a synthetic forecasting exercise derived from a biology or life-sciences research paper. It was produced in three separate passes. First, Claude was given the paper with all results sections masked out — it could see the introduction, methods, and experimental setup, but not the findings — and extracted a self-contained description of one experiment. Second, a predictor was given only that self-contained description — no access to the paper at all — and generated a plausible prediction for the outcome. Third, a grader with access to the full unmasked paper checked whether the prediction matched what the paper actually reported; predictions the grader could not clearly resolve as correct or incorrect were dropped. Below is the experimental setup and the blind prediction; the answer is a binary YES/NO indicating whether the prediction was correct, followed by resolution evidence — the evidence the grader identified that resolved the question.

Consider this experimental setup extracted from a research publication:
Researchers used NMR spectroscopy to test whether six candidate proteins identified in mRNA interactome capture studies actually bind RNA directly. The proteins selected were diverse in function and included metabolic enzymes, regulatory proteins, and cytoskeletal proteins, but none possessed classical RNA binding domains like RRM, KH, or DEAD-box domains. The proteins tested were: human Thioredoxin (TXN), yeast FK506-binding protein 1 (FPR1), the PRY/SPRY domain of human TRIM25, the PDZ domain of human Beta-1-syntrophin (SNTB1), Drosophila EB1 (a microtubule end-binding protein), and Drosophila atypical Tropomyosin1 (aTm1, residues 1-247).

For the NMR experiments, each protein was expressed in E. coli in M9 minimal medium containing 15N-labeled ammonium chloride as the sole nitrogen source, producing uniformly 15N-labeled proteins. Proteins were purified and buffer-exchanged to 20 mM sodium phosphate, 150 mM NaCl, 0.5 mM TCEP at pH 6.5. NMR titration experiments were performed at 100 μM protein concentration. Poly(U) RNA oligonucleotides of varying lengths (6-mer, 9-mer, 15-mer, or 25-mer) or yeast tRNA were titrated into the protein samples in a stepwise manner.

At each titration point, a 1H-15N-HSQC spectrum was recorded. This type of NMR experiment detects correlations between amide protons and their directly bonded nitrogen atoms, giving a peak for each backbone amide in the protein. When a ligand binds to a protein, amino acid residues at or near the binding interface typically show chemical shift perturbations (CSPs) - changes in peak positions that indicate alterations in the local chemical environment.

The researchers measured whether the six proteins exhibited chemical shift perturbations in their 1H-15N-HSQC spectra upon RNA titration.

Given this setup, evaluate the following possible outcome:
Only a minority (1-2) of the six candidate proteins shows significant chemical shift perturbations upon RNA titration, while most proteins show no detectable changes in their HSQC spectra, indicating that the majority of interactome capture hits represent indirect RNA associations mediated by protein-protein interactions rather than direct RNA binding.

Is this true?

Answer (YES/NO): NO